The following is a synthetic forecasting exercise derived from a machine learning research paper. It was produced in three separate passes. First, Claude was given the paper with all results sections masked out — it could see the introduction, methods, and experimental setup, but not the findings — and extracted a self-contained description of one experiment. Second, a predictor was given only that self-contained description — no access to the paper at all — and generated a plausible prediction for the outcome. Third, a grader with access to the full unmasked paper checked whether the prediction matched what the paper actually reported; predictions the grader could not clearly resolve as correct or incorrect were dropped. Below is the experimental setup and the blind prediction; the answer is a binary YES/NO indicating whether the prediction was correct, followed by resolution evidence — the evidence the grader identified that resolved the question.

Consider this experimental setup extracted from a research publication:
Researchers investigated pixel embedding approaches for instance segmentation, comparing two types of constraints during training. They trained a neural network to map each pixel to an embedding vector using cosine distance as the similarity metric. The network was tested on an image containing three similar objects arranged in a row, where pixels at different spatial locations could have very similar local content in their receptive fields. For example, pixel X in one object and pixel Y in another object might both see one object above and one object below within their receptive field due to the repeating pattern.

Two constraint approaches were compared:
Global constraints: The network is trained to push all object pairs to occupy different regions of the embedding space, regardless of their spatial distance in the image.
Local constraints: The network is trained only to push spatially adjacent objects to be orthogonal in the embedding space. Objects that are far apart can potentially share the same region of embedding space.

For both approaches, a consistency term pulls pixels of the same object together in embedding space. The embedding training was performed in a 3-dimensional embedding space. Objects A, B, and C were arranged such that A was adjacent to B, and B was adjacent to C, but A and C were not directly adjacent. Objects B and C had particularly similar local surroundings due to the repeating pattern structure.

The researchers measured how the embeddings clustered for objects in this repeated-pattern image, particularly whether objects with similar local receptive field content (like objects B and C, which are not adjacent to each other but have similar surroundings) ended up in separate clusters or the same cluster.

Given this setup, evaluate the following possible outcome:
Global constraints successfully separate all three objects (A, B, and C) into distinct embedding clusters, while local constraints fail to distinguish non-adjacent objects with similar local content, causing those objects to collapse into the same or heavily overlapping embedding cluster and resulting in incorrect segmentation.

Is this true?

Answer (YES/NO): NO